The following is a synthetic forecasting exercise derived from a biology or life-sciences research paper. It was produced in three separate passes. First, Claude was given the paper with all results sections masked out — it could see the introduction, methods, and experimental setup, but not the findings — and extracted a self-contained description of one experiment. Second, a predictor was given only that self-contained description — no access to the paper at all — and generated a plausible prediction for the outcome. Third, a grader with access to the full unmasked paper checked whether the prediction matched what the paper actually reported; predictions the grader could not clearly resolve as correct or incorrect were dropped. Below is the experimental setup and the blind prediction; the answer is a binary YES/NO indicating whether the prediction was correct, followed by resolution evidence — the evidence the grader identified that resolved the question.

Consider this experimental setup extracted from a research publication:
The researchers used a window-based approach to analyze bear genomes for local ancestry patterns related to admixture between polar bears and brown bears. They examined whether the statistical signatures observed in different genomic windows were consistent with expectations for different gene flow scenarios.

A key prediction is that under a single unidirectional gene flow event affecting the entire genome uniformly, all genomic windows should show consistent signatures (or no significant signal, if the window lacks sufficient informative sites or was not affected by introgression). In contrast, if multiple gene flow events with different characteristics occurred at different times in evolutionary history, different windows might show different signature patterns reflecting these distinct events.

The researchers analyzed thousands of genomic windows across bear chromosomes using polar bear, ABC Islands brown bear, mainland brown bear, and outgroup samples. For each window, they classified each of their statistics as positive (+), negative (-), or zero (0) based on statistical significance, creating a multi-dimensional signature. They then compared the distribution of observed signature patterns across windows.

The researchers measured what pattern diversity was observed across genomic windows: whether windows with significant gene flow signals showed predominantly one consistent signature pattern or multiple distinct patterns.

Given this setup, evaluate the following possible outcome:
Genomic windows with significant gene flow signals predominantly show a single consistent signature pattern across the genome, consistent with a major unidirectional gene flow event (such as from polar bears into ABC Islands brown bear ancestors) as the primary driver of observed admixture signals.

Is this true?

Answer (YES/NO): NO